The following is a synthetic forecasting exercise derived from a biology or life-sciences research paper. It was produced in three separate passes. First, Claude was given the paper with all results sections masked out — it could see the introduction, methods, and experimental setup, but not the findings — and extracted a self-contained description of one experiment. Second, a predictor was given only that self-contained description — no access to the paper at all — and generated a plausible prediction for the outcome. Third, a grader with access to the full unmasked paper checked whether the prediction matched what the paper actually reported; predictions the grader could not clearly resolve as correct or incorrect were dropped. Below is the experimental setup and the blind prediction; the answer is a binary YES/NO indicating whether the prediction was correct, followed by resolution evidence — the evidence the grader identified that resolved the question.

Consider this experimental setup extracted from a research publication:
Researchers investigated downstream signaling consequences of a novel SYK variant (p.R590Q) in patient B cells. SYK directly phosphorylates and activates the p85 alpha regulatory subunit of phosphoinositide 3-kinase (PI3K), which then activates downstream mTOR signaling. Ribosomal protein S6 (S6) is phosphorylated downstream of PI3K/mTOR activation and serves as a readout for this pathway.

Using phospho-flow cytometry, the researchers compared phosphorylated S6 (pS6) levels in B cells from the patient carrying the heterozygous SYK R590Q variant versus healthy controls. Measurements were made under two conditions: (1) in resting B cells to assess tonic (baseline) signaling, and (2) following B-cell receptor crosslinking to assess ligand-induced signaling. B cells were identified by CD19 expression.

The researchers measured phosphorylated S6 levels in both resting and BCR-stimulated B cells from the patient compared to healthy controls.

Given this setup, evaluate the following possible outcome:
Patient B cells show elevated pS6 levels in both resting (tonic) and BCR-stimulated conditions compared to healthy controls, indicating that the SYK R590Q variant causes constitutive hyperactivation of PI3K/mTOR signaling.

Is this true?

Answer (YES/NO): YES